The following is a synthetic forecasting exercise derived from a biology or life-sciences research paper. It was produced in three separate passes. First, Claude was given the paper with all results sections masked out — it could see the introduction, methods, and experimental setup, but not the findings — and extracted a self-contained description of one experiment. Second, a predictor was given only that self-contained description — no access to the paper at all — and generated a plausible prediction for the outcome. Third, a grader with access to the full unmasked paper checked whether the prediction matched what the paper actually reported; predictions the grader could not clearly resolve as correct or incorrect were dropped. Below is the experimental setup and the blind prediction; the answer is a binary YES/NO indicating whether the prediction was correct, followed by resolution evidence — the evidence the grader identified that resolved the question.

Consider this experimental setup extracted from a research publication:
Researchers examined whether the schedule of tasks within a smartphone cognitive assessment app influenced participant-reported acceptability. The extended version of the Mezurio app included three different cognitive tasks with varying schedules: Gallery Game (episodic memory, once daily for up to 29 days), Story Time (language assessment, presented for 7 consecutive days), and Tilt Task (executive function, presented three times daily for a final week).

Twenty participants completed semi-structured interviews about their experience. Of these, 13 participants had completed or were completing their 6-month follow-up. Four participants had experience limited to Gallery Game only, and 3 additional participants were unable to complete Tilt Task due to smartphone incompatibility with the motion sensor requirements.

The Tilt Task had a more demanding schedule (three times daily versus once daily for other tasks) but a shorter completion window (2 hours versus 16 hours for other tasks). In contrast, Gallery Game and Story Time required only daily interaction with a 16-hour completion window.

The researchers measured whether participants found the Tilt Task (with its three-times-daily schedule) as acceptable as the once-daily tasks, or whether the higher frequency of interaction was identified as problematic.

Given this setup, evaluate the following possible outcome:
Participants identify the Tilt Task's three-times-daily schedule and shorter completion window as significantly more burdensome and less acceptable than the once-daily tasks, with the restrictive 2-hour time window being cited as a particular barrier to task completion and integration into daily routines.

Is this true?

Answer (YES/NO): NO